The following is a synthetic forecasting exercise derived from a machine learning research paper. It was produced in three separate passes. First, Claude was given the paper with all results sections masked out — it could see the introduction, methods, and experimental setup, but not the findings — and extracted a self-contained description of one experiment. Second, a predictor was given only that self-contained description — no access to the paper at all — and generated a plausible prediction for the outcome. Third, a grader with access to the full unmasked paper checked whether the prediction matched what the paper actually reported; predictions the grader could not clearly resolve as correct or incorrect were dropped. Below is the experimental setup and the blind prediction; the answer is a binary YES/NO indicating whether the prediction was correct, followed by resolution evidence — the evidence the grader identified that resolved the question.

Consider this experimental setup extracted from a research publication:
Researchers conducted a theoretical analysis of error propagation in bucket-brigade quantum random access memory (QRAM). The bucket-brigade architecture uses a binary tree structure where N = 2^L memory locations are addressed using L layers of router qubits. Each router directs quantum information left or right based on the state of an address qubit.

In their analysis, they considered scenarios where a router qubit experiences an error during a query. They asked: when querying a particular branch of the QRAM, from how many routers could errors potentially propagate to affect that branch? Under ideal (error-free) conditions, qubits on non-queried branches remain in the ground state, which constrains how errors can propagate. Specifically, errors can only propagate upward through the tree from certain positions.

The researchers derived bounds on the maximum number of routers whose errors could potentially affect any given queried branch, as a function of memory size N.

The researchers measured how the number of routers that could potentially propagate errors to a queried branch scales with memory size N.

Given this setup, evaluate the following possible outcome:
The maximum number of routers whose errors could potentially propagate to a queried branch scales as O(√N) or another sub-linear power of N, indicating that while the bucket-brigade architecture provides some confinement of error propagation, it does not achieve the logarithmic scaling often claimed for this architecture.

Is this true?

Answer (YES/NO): NO